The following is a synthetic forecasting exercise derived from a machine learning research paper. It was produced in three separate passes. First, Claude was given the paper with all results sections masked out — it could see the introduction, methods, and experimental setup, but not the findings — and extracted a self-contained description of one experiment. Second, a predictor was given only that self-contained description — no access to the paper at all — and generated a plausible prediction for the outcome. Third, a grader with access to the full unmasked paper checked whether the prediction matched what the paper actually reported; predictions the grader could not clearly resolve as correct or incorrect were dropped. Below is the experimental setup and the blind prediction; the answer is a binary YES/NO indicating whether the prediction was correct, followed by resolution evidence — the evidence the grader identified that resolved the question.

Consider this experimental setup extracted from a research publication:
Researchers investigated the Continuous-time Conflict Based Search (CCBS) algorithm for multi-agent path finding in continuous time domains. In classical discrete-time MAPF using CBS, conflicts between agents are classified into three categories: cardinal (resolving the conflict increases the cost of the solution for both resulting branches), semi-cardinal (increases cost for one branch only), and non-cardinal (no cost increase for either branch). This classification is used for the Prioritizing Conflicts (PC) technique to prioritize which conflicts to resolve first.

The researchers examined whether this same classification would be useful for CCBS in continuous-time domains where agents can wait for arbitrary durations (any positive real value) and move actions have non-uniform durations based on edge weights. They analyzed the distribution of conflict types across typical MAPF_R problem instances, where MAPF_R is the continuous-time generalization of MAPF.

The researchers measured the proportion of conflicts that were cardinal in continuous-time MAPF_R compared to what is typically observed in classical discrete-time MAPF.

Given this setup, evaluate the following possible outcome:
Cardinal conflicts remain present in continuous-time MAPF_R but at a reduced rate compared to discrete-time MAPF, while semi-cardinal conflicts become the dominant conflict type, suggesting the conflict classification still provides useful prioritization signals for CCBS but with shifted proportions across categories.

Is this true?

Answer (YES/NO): NO